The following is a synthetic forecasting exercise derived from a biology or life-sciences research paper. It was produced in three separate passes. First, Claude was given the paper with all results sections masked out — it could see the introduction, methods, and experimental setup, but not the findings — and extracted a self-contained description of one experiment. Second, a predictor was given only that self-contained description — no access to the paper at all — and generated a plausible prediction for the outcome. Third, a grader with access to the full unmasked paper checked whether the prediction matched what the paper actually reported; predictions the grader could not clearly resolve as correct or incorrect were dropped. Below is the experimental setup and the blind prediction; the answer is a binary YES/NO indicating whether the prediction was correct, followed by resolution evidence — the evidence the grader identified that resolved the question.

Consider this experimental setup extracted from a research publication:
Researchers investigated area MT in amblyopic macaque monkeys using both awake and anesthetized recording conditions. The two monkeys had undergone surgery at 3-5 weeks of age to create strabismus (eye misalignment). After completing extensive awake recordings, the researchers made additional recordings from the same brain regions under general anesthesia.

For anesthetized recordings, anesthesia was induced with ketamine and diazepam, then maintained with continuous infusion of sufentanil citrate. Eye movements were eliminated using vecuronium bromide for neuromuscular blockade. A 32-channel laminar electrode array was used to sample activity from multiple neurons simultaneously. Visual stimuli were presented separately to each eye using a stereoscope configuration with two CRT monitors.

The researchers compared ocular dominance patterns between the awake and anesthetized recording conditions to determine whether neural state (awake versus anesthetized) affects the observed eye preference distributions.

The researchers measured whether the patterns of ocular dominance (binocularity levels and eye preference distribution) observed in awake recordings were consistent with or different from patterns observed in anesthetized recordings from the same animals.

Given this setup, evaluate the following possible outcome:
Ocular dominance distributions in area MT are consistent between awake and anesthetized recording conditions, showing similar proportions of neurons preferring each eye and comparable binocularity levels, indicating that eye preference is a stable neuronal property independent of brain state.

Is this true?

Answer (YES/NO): YES